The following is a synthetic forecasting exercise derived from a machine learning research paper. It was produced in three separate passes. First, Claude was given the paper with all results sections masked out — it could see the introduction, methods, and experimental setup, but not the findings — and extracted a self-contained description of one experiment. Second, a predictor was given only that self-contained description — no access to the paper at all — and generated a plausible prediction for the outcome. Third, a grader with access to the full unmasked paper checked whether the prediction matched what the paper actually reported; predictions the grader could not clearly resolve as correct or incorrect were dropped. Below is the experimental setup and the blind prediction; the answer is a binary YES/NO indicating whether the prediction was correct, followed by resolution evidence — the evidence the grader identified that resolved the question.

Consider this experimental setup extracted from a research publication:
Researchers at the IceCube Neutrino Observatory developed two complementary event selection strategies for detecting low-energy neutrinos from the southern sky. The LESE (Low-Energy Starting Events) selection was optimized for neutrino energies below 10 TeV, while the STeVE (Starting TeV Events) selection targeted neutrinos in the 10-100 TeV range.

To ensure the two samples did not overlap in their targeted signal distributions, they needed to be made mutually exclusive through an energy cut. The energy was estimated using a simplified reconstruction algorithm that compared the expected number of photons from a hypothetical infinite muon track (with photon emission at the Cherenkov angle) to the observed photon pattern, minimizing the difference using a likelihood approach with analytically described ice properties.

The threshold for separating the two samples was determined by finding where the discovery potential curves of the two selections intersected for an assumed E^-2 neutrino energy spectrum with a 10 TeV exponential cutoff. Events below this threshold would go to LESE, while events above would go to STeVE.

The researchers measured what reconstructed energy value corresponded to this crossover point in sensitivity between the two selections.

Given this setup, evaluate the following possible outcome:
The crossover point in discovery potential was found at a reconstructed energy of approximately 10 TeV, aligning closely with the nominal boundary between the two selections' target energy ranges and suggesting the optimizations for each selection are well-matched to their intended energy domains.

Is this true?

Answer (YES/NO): NO